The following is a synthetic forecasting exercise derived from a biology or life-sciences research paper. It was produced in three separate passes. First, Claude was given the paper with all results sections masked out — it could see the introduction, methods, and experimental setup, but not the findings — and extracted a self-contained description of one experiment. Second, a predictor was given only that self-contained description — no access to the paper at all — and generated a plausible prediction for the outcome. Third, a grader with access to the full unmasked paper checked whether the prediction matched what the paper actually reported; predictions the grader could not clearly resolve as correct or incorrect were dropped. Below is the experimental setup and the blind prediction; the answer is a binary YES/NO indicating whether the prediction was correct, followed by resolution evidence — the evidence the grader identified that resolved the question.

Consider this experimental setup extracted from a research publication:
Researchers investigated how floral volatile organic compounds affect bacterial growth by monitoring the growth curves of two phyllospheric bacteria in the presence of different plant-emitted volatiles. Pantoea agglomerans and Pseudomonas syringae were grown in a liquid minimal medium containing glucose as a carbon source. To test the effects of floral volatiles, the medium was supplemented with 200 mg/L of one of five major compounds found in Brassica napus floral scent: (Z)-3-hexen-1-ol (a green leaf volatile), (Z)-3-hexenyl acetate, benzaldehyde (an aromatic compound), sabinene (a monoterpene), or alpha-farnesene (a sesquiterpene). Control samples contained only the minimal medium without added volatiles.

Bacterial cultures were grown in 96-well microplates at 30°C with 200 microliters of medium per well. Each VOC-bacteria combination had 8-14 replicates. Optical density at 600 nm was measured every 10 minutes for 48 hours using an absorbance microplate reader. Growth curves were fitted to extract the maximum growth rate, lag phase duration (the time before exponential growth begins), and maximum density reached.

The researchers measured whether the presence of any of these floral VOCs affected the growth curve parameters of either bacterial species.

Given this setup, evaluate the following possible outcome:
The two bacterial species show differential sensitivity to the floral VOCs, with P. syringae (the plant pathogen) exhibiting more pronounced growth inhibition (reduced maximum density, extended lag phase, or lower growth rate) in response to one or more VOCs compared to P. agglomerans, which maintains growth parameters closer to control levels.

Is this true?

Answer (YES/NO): YES